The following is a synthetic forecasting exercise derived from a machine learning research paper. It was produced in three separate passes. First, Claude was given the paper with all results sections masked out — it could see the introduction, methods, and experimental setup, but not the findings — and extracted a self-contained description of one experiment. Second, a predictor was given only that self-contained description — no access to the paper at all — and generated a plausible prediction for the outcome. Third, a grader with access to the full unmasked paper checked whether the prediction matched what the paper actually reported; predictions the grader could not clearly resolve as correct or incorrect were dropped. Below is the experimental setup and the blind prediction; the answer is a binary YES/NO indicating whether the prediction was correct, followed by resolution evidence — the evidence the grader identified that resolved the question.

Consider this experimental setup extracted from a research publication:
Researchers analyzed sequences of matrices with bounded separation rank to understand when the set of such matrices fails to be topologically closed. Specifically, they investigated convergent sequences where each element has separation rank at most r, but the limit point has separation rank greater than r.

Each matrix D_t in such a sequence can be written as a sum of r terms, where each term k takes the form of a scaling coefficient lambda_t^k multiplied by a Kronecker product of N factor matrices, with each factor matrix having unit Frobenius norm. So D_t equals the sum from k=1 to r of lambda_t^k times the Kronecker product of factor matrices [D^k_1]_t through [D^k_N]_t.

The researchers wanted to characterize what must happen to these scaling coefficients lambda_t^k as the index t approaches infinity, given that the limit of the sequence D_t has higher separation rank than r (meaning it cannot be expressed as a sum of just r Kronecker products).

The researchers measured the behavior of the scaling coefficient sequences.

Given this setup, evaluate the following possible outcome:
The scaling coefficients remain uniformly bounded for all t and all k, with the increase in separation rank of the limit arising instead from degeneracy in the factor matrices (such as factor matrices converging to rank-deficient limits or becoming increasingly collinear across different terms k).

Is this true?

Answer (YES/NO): NO